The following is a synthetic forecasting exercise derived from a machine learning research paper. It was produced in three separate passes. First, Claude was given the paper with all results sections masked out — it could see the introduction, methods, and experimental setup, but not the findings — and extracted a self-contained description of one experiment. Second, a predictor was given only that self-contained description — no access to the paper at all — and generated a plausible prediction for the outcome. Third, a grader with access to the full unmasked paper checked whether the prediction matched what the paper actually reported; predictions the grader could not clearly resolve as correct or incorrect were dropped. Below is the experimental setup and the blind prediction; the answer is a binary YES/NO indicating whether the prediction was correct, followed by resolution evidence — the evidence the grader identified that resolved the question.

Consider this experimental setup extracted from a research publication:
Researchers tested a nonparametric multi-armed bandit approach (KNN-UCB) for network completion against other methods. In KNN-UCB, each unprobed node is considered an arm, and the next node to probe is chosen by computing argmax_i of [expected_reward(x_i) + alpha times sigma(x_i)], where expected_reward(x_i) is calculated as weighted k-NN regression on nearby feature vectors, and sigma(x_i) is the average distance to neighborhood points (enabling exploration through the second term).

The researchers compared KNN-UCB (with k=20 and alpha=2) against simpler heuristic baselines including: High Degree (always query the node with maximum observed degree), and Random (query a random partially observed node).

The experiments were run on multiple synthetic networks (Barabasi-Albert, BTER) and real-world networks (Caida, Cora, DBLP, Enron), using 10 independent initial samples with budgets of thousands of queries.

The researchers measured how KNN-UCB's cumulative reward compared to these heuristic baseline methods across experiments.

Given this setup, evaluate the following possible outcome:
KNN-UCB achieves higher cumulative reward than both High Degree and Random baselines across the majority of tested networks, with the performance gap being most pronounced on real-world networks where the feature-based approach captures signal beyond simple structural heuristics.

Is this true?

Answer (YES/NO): NO